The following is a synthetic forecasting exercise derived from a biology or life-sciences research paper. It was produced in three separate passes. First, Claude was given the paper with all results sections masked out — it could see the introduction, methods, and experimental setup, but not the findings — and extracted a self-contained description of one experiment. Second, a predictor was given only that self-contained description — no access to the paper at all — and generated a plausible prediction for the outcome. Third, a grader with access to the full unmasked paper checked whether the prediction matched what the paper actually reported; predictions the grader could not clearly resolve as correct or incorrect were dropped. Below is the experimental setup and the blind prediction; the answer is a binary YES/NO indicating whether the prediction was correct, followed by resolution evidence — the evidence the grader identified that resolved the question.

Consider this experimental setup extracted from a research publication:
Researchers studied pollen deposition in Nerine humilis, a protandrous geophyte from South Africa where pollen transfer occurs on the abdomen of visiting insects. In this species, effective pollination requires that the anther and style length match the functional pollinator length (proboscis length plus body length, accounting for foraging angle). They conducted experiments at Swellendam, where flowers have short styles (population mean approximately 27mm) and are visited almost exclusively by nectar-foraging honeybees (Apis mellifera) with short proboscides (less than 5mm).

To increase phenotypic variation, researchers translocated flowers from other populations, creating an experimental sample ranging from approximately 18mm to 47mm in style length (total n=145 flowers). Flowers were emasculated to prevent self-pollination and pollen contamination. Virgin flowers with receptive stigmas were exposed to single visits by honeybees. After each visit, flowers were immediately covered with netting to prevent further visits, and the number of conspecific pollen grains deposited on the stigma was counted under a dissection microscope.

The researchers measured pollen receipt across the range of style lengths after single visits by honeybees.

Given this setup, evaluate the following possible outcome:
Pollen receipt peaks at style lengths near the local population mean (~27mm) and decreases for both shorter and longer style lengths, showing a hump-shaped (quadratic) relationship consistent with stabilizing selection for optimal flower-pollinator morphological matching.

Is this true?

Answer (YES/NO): NO